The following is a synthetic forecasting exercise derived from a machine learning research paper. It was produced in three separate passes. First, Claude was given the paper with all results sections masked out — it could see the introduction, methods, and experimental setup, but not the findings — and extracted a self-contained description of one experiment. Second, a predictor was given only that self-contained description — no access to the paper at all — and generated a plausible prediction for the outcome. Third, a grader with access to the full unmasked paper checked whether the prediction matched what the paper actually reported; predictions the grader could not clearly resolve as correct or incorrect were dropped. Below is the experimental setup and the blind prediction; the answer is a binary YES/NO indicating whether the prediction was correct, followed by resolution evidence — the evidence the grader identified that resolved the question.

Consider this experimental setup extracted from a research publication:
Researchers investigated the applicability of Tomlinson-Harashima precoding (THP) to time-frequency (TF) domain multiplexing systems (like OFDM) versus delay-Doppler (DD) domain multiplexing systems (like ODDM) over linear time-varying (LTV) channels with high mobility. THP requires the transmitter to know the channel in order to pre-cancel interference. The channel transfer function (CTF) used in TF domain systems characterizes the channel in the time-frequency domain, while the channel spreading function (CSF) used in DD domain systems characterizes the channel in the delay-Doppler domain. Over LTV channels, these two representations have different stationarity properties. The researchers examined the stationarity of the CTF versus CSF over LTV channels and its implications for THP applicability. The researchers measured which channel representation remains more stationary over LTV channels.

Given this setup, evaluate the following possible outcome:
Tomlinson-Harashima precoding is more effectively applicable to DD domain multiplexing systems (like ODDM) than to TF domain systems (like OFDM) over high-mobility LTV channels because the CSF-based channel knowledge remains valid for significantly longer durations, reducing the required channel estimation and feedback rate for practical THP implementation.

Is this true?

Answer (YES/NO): NO